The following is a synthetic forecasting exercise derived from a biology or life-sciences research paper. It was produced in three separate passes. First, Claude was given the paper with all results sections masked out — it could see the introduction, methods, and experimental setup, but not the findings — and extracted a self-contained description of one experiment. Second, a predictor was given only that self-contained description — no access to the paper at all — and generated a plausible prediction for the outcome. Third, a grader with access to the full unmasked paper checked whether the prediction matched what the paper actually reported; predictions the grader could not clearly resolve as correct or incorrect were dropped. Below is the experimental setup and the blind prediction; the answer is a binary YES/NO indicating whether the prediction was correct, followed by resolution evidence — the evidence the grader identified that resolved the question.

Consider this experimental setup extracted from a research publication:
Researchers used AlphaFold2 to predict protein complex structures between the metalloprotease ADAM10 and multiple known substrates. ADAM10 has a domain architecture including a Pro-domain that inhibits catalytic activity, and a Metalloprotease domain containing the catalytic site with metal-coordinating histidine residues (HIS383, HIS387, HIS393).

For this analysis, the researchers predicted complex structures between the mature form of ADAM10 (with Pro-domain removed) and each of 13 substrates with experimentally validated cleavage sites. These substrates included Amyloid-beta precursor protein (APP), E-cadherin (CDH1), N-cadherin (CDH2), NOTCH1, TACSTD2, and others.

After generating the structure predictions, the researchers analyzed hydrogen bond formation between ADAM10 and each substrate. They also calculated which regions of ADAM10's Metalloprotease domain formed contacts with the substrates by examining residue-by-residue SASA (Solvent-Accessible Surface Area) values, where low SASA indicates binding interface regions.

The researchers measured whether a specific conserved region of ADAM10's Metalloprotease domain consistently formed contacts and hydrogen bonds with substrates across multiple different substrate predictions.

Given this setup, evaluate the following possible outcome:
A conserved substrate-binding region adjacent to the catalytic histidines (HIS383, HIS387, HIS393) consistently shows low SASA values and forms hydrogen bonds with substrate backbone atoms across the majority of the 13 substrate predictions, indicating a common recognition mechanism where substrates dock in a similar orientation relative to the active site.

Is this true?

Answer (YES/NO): NO